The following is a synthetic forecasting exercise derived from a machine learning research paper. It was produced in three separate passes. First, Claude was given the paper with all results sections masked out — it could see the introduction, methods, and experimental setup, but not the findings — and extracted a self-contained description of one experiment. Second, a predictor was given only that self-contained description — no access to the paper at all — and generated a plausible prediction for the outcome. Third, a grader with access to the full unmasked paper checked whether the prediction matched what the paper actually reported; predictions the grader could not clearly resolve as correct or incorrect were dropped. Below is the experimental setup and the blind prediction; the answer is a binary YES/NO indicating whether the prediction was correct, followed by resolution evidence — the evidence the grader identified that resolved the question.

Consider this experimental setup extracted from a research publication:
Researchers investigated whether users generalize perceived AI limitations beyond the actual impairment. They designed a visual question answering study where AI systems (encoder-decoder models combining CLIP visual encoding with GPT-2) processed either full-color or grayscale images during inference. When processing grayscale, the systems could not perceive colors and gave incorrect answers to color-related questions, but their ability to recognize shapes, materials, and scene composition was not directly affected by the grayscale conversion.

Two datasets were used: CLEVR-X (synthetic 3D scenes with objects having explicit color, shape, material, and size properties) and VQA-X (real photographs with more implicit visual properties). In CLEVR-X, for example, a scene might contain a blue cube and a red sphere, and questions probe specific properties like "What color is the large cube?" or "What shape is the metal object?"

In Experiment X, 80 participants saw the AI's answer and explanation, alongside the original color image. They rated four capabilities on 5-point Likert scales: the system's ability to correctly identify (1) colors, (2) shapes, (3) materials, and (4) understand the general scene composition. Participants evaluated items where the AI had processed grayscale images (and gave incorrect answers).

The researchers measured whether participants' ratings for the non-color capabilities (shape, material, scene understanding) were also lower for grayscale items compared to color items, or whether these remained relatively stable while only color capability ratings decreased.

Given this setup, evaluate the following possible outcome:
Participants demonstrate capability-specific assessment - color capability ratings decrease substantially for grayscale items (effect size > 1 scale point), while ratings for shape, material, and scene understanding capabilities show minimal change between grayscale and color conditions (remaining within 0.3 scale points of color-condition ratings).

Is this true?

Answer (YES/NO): NO